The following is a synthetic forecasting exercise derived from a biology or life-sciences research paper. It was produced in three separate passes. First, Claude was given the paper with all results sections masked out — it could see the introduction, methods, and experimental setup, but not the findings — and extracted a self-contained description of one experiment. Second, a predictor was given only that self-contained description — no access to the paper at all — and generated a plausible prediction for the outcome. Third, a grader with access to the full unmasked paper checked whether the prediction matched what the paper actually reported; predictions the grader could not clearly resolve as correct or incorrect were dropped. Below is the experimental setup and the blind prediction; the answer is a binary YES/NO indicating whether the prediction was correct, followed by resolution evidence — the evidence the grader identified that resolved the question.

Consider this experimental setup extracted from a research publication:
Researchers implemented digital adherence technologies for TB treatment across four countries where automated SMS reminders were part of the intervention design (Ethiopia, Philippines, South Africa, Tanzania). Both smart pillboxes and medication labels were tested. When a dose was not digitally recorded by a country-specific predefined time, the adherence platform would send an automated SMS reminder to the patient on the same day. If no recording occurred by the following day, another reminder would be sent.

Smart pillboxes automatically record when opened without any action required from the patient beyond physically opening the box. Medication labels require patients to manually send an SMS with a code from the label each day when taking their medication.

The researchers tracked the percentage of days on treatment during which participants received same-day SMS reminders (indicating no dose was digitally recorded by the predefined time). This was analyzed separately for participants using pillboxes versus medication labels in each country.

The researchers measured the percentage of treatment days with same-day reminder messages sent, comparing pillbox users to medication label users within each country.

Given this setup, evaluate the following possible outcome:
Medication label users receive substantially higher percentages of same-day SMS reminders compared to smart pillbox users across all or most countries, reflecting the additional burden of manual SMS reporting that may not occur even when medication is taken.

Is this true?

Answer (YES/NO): YES